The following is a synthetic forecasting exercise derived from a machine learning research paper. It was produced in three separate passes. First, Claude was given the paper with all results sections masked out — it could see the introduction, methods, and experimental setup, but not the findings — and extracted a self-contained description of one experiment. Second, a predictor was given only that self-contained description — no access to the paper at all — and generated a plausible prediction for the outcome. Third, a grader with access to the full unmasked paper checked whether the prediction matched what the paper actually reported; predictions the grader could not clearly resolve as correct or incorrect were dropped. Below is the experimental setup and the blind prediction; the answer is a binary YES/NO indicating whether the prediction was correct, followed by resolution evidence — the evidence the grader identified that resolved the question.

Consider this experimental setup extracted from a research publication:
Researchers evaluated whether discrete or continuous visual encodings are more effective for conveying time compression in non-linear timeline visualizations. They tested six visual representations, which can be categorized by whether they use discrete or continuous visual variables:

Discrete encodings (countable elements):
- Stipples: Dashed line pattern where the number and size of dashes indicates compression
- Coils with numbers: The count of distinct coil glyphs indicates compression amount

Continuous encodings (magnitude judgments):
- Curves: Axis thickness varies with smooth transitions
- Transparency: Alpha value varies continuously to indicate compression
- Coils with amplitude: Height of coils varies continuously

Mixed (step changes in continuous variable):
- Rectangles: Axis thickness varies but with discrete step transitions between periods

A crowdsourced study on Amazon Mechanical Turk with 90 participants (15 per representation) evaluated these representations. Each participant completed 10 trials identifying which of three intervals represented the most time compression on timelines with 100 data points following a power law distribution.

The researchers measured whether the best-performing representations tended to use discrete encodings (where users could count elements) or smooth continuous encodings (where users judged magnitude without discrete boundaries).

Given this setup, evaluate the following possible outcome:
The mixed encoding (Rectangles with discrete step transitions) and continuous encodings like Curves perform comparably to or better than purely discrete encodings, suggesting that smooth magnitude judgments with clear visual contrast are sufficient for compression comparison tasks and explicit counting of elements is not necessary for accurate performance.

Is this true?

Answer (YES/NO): NO